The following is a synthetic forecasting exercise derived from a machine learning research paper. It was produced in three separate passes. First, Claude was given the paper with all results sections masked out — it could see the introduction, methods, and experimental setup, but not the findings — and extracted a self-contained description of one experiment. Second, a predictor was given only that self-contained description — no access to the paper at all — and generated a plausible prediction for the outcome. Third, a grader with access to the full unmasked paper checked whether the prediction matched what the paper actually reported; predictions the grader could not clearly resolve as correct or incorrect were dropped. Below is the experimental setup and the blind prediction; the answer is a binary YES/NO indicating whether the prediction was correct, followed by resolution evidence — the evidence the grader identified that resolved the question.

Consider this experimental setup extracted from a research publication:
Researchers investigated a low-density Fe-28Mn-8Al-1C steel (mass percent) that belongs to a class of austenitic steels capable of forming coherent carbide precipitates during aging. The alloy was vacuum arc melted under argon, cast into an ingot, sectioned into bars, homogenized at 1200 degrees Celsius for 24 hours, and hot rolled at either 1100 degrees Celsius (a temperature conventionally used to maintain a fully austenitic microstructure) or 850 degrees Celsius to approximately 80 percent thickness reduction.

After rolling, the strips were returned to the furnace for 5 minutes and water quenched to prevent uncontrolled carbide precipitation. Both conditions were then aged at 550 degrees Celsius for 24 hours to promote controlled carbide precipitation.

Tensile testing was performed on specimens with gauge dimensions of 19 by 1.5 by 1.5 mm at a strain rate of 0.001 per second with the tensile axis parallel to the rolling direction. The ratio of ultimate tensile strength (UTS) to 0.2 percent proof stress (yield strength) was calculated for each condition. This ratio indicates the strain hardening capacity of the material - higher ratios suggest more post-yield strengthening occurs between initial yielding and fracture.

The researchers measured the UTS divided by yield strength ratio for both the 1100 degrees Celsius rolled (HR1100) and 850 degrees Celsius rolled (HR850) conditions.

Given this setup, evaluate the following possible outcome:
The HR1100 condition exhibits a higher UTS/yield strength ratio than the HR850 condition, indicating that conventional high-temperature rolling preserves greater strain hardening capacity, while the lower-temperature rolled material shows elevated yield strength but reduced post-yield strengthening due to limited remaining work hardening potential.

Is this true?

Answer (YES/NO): YES